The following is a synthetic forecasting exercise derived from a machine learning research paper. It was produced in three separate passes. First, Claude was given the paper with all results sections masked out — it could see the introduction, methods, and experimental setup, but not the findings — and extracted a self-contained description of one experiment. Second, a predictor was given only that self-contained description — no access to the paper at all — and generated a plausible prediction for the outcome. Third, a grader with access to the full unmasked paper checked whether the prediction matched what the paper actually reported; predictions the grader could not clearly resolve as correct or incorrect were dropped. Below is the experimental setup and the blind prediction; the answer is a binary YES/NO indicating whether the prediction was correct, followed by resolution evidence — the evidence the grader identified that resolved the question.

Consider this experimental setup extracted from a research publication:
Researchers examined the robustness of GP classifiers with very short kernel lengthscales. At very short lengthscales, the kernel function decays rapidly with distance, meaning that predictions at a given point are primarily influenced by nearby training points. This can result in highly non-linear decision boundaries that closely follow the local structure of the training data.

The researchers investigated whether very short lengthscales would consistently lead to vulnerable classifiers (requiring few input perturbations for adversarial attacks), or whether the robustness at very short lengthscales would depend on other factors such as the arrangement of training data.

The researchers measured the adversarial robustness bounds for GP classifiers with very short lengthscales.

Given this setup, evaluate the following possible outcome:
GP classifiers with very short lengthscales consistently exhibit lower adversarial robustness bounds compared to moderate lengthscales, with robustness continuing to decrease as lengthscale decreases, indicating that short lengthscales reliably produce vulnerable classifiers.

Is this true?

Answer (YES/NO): NO